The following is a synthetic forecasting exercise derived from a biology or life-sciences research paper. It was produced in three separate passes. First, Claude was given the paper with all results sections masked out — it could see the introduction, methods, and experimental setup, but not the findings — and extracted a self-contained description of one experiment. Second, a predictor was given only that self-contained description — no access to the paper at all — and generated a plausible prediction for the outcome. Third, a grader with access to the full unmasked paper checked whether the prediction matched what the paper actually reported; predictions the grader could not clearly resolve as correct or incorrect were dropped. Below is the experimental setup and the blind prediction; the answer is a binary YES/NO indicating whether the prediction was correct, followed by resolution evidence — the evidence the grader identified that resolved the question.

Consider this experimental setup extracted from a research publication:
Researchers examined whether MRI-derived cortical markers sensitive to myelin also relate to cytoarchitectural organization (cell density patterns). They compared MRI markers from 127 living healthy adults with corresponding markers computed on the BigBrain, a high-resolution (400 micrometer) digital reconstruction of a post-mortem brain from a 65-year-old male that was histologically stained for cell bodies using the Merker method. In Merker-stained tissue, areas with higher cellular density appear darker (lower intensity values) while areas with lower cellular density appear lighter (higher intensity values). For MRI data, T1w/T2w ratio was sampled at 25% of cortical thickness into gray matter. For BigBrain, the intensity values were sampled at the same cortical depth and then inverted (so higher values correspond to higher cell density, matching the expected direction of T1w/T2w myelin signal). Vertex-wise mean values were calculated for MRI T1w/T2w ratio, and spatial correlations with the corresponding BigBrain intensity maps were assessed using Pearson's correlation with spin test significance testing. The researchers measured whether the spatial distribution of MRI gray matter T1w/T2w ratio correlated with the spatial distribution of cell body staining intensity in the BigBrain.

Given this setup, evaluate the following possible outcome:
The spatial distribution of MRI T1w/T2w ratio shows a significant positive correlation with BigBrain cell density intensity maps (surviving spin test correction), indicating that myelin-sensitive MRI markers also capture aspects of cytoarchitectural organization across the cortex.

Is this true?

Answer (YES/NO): NO